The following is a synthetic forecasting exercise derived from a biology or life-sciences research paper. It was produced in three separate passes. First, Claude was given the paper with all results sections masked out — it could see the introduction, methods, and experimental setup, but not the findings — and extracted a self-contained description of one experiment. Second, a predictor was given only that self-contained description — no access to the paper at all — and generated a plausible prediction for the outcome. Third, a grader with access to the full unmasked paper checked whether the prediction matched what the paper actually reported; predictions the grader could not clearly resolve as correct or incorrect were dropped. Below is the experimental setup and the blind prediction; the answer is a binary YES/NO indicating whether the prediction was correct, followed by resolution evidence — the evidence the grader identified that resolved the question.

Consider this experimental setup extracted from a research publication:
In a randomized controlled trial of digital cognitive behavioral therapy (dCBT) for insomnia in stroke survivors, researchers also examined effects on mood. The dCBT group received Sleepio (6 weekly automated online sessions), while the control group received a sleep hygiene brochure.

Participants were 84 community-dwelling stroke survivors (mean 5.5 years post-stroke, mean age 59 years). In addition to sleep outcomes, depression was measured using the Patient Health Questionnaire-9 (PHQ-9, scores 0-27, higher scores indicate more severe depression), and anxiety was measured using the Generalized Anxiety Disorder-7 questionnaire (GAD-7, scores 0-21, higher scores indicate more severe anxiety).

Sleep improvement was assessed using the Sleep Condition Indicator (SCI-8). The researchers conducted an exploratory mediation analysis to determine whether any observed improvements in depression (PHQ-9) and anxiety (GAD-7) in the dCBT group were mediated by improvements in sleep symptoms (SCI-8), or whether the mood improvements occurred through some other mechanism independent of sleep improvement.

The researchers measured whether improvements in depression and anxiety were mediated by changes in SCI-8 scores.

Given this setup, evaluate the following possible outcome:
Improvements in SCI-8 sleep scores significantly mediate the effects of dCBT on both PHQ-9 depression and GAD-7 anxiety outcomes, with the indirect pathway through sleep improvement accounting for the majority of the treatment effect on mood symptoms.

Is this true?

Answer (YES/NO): NO